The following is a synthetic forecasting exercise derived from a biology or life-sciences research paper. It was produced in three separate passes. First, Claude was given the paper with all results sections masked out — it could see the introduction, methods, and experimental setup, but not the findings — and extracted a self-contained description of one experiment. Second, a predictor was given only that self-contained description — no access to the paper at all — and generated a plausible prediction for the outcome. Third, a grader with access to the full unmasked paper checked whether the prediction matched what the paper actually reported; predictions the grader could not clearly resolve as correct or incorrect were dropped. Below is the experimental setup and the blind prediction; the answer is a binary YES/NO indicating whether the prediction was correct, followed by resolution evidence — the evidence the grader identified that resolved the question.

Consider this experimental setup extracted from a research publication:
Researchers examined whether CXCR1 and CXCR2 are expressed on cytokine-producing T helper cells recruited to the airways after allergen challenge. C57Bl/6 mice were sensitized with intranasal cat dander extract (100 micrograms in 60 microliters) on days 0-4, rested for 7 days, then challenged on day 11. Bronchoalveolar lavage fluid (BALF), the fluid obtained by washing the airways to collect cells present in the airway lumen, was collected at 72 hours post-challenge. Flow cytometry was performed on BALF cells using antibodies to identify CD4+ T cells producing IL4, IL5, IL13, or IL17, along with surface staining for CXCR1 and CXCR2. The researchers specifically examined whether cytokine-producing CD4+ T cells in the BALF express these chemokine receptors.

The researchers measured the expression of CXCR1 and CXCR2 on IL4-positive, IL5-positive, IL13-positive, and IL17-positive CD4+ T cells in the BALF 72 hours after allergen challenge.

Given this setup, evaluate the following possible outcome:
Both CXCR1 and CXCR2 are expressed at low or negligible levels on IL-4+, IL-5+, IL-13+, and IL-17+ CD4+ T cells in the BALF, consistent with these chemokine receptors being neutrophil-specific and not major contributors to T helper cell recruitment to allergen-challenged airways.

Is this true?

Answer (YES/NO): NO